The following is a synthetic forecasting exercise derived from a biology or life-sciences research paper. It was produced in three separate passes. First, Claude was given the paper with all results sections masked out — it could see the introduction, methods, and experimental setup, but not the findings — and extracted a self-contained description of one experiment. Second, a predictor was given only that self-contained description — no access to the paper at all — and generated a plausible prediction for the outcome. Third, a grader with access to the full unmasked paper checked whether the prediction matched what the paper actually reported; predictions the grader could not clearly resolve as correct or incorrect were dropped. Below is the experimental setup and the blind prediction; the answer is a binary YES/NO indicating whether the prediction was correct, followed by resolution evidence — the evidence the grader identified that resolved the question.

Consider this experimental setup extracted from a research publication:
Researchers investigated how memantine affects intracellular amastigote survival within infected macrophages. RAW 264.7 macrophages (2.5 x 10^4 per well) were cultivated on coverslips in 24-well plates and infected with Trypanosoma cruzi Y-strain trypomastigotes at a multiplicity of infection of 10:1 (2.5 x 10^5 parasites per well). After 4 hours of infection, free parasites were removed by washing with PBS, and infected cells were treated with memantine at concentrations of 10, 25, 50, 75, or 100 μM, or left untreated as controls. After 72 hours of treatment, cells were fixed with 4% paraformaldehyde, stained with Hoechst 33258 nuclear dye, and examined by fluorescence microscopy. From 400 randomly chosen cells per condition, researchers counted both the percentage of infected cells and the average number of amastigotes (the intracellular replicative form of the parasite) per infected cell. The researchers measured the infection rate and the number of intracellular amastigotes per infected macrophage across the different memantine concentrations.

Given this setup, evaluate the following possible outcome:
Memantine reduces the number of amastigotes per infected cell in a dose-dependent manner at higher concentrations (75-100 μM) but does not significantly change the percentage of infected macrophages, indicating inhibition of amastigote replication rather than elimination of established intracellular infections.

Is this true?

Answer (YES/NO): NO